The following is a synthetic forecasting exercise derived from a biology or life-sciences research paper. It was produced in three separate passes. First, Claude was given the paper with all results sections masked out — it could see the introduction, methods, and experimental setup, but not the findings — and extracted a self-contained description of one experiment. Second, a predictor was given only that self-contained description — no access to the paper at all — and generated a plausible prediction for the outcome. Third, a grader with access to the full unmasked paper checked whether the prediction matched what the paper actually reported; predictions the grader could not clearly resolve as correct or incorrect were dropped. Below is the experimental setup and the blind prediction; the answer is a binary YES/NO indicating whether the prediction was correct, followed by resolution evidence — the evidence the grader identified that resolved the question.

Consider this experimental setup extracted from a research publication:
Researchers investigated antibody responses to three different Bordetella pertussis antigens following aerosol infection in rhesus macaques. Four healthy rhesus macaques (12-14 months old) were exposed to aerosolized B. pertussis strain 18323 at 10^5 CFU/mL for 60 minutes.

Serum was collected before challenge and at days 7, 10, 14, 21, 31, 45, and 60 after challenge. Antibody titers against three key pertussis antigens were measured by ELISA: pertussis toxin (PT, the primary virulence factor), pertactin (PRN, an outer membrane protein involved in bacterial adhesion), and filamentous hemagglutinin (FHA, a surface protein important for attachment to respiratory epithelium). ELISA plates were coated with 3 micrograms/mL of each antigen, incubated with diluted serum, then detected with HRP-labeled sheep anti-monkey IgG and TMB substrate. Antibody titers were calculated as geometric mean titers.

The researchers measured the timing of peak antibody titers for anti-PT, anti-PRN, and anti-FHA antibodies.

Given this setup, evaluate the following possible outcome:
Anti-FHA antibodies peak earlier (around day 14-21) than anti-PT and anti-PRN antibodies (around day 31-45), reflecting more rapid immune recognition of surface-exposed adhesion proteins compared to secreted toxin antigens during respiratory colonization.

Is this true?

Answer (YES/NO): NO